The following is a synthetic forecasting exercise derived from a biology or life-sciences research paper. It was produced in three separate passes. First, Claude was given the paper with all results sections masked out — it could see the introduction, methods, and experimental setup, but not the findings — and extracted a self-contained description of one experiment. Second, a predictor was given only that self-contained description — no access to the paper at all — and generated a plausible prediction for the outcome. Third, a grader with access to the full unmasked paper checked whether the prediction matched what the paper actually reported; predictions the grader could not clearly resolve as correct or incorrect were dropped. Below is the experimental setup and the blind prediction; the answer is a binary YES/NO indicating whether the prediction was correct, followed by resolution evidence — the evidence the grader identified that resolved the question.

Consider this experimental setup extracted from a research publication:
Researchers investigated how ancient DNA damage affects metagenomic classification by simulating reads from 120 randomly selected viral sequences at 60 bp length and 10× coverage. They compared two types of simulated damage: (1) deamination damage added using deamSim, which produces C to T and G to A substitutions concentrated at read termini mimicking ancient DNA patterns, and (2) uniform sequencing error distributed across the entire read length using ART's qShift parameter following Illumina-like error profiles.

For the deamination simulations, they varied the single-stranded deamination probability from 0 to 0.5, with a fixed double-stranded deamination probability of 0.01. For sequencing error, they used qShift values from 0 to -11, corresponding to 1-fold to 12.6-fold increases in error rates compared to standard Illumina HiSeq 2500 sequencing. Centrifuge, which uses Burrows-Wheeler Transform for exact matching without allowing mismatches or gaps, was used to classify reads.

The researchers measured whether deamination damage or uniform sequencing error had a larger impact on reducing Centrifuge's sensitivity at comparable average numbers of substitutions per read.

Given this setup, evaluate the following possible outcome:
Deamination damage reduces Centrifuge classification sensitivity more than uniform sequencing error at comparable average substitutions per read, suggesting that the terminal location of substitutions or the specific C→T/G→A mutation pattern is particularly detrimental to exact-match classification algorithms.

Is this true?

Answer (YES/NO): NO